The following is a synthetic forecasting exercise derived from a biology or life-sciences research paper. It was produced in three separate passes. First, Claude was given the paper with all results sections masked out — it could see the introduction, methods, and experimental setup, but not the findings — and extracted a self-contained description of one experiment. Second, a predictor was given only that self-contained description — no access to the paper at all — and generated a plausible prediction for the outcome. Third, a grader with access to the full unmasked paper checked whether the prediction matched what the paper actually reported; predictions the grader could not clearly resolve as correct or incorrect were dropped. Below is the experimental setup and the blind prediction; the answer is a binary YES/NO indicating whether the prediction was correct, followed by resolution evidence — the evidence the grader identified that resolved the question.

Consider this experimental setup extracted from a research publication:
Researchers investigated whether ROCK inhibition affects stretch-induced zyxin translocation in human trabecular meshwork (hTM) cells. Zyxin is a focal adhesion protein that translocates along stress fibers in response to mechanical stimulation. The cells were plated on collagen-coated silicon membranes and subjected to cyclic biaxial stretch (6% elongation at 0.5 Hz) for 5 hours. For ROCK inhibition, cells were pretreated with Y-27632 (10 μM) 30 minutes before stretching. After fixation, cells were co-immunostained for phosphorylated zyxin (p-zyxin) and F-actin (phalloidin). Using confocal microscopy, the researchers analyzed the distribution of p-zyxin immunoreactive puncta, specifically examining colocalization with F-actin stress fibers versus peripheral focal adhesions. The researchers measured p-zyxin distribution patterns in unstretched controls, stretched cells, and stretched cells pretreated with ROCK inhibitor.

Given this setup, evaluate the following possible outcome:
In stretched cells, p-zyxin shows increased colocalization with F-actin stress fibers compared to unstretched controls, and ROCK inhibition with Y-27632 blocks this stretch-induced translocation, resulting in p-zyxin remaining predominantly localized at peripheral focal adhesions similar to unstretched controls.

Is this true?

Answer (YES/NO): YES